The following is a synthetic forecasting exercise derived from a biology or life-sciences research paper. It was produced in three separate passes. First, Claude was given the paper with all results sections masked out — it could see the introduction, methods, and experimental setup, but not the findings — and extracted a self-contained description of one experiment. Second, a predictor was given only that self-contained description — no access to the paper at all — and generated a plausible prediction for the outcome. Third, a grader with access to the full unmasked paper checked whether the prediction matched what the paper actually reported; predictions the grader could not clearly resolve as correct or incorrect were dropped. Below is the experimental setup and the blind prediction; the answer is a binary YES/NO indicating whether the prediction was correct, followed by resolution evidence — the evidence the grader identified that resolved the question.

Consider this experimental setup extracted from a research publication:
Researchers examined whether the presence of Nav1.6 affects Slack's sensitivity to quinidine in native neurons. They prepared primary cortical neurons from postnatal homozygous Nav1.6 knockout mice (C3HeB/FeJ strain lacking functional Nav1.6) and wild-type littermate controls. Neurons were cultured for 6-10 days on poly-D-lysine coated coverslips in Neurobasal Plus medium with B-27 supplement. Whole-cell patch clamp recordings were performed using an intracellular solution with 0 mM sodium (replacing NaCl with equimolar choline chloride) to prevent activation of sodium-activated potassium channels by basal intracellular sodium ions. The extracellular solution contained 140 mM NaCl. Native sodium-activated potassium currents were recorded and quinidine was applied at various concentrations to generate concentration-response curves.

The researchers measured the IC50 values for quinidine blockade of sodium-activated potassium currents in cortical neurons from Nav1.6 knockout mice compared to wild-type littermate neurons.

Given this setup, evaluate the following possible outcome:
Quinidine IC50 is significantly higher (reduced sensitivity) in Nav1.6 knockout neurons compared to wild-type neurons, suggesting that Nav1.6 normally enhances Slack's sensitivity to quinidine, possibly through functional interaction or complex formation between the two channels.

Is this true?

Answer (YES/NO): YES